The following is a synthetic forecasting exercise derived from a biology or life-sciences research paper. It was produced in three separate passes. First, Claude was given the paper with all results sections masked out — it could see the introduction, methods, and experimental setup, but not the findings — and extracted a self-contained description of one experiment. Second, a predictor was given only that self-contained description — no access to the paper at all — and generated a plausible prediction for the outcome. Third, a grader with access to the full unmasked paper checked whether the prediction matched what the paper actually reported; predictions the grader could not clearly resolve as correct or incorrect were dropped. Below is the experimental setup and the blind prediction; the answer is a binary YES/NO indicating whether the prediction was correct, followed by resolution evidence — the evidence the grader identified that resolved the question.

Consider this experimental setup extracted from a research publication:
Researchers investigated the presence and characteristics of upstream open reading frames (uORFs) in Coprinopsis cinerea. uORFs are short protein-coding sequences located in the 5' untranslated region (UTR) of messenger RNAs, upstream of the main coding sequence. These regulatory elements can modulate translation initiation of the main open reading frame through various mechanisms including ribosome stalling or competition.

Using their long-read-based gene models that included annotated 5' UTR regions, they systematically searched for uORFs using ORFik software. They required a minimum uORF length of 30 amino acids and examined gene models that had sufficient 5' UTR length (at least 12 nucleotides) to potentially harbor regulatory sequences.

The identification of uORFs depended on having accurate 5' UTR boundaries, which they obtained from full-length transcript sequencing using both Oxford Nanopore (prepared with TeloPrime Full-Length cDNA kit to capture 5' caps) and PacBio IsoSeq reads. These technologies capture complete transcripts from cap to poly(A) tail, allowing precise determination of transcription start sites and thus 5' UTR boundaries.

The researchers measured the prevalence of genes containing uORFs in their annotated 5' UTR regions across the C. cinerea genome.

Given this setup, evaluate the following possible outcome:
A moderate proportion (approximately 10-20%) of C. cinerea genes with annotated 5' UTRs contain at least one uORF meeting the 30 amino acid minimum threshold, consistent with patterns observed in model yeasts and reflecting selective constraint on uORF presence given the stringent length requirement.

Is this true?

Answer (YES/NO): NO